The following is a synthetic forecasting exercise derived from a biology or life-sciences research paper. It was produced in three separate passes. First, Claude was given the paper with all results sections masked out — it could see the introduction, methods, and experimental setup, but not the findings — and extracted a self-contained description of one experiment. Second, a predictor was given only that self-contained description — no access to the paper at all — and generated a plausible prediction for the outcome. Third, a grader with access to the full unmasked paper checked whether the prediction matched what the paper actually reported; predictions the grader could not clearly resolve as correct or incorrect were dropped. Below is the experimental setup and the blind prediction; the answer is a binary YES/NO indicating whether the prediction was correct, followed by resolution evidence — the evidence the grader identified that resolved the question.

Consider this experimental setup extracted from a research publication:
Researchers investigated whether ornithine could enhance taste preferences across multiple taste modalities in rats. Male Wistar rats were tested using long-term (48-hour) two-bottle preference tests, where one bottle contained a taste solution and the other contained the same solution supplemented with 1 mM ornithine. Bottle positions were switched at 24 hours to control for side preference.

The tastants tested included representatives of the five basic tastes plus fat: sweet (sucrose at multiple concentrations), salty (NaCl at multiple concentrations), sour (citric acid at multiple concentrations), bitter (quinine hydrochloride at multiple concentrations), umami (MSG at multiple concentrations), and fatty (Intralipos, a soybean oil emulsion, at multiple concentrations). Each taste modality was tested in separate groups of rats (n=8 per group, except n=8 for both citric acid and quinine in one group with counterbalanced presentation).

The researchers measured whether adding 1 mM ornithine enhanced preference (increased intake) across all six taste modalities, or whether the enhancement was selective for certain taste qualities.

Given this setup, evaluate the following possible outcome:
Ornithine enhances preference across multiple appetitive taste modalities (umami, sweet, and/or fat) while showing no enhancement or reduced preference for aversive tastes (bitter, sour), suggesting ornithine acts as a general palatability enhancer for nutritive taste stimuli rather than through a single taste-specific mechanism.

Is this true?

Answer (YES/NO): NO